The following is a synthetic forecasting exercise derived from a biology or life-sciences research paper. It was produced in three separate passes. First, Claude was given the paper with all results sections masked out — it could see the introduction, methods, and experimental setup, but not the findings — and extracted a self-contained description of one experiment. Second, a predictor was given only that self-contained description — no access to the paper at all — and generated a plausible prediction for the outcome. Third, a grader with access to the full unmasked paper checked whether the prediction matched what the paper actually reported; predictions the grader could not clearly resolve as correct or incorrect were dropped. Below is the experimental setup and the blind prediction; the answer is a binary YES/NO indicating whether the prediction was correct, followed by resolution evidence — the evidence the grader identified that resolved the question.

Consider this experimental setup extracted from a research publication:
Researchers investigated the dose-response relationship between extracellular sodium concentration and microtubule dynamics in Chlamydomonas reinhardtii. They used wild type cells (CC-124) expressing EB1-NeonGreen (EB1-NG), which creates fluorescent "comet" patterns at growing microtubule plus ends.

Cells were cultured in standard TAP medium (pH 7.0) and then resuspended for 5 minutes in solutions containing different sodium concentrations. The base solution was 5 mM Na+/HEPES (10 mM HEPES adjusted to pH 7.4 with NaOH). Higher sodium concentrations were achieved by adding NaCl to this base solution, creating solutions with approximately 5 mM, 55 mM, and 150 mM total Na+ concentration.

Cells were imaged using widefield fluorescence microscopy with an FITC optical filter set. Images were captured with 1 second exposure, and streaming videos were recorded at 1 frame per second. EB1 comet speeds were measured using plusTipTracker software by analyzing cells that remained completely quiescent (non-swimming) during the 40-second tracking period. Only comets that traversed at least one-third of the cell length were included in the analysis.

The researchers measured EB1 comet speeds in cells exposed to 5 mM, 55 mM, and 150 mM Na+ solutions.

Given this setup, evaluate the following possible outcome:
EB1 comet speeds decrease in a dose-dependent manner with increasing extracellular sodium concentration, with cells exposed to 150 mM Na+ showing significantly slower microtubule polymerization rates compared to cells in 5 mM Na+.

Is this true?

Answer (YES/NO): NO